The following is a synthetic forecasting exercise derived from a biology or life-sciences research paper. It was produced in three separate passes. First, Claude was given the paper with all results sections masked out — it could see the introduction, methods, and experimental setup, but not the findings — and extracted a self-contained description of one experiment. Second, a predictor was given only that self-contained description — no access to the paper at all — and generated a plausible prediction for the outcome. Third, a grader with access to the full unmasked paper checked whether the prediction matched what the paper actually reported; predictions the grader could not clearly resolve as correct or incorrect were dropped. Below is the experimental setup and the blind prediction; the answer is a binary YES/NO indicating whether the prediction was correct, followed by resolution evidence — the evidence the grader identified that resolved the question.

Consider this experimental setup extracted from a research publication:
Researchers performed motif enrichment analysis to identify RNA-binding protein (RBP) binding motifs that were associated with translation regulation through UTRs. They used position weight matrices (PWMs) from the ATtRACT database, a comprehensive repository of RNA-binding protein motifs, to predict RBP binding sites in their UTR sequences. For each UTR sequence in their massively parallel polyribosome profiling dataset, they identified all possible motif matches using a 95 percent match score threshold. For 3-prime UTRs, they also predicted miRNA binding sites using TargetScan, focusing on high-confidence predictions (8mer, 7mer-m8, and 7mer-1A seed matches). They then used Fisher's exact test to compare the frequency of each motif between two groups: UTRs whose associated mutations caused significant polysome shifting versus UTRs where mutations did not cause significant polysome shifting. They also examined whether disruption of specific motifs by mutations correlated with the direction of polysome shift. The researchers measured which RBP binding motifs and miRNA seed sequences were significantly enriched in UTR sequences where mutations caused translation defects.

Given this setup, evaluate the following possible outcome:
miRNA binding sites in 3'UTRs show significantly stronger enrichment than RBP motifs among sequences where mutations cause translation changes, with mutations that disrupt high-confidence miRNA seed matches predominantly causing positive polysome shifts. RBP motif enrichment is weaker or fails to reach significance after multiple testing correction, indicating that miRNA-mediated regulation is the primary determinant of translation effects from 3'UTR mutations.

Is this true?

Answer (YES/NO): NO